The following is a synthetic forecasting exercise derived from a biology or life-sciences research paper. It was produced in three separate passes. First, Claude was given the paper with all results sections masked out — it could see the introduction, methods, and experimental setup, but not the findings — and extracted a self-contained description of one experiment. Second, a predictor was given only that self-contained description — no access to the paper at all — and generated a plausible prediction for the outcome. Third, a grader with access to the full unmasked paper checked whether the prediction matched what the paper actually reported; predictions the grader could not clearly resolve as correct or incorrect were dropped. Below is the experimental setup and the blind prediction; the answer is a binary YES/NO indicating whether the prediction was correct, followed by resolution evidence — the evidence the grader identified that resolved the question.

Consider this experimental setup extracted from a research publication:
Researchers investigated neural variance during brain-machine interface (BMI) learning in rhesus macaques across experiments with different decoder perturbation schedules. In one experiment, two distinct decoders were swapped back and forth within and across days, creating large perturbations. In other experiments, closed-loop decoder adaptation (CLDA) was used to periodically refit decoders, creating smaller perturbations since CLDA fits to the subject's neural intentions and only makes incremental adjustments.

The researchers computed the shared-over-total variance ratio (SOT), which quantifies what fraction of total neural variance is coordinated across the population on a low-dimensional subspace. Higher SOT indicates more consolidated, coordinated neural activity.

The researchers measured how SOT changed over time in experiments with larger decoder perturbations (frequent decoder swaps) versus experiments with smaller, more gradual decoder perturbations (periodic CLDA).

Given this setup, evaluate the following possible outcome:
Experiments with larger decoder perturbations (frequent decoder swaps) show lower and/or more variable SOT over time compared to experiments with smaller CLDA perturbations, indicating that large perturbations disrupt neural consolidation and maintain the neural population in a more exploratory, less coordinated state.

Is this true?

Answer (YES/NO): NO